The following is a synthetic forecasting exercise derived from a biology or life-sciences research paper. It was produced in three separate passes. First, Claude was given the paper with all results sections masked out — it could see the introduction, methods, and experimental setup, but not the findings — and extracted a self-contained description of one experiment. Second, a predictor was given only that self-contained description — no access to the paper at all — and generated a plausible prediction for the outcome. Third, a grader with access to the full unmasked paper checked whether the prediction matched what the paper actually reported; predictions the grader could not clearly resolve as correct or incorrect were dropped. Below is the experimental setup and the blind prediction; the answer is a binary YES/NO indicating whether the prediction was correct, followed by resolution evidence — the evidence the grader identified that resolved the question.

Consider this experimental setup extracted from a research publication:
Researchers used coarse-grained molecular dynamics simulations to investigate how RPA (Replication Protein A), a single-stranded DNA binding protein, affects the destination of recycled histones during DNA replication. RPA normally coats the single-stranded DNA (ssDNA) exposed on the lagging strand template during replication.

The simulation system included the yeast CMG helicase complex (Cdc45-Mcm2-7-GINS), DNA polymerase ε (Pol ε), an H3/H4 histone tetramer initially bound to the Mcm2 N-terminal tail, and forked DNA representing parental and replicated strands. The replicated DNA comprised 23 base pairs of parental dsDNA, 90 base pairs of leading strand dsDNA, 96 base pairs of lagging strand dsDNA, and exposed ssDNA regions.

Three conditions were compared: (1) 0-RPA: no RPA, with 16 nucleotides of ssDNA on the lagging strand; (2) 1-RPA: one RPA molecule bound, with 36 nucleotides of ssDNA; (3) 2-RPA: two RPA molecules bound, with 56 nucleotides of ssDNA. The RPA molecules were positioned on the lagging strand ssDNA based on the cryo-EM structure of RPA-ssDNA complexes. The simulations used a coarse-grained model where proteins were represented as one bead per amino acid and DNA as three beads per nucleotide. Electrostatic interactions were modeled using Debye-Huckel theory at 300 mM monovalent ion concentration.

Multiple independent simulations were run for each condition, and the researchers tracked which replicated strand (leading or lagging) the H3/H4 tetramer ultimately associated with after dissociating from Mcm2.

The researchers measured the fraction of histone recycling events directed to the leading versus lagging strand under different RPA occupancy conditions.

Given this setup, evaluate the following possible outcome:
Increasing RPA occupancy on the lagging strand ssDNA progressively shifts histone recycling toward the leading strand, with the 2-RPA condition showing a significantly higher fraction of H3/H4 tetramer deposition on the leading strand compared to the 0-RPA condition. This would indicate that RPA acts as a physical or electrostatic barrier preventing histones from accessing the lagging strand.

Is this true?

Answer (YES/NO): YES